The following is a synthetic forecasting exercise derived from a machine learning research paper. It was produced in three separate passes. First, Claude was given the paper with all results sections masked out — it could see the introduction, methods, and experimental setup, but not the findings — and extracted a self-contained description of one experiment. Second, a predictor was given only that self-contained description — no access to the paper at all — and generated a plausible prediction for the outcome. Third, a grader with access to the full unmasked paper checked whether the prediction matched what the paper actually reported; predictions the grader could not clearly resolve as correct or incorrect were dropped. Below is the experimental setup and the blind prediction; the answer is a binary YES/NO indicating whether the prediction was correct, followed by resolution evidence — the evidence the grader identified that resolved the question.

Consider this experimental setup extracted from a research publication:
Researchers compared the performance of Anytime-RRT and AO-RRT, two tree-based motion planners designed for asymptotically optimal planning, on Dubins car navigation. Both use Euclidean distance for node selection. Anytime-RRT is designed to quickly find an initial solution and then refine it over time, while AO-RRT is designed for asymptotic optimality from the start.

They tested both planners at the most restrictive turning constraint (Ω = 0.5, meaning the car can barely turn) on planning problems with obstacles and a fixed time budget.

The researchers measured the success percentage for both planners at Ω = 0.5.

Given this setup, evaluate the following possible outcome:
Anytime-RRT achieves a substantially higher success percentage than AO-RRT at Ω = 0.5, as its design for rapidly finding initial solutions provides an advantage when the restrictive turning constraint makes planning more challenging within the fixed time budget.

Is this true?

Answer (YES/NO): YES